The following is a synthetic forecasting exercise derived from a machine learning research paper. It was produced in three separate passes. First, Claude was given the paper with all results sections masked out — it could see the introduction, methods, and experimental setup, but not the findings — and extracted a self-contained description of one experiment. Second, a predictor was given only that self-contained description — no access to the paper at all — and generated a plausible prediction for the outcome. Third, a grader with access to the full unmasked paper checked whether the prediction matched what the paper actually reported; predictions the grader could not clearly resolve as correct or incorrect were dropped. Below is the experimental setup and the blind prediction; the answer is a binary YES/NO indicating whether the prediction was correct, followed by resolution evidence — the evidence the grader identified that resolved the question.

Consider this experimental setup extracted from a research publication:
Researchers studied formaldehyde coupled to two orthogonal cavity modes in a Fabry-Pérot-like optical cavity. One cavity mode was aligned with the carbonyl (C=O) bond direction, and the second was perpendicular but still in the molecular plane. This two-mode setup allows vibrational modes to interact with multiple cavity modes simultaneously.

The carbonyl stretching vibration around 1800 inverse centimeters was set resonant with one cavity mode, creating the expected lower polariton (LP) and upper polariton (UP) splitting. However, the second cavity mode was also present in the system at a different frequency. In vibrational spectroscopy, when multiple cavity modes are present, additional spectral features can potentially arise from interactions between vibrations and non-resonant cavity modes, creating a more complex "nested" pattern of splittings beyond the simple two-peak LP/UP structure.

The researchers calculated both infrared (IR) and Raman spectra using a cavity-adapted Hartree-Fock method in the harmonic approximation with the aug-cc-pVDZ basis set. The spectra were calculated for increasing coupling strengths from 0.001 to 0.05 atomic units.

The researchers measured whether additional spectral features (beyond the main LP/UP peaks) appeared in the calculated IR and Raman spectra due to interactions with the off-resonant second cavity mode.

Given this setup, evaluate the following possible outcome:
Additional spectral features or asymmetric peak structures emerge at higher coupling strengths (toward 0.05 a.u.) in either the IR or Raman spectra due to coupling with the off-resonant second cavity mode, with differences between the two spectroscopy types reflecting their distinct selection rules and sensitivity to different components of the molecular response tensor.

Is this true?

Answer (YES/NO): YES